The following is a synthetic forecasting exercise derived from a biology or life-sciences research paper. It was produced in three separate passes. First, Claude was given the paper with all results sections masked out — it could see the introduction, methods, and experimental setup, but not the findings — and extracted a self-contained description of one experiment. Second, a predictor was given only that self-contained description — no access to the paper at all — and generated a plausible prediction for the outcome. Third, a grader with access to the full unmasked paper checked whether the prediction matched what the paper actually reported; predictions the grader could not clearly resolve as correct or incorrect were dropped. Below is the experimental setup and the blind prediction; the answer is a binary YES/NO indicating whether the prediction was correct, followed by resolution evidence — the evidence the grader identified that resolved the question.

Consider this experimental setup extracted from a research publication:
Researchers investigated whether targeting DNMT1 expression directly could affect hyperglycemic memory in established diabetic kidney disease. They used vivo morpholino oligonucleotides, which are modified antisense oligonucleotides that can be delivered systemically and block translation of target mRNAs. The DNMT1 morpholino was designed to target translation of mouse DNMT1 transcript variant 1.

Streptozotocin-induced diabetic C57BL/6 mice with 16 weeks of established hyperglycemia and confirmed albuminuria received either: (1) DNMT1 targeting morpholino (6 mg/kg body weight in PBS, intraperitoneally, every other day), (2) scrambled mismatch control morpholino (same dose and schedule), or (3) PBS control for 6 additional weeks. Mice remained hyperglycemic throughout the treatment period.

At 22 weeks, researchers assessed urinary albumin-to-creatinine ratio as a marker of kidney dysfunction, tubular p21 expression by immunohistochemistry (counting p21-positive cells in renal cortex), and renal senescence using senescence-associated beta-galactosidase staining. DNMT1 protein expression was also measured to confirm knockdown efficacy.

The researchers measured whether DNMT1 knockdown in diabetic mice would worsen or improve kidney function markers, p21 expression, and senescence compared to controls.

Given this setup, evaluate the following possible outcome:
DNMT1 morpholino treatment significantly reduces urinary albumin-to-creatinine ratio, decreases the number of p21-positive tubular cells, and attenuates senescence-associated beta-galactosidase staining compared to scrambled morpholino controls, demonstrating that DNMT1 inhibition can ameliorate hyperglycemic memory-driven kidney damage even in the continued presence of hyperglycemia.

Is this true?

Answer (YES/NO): NO